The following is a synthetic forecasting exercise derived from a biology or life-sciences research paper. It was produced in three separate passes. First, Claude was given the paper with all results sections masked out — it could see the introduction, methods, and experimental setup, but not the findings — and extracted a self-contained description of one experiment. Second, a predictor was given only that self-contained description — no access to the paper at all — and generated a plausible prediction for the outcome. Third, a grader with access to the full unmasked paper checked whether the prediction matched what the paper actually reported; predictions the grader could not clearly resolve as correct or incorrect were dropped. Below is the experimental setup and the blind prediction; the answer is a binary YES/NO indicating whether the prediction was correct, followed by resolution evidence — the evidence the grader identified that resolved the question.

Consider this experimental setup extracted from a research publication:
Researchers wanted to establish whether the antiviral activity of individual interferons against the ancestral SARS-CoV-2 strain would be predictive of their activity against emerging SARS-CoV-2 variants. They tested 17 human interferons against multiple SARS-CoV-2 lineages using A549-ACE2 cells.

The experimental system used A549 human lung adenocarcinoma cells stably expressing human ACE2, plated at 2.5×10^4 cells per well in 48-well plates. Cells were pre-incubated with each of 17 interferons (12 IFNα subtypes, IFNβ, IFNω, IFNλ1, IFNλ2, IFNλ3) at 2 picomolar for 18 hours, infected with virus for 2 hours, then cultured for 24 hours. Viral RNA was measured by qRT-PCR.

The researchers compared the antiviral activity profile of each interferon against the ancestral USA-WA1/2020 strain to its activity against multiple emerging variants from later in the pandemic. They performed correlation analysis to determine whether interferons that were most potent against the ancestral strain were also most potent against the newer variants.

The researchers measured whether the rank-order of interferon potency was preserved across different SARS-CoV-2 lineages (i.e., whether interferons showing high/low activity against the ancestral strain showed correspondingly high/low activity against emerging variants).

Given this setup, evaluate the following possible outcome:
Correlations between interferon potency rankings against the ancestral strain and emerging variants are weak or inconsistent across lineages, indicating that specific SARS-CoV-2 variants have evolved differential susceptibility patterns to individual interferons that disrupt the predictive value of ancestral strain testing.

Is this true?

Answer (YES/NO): NO